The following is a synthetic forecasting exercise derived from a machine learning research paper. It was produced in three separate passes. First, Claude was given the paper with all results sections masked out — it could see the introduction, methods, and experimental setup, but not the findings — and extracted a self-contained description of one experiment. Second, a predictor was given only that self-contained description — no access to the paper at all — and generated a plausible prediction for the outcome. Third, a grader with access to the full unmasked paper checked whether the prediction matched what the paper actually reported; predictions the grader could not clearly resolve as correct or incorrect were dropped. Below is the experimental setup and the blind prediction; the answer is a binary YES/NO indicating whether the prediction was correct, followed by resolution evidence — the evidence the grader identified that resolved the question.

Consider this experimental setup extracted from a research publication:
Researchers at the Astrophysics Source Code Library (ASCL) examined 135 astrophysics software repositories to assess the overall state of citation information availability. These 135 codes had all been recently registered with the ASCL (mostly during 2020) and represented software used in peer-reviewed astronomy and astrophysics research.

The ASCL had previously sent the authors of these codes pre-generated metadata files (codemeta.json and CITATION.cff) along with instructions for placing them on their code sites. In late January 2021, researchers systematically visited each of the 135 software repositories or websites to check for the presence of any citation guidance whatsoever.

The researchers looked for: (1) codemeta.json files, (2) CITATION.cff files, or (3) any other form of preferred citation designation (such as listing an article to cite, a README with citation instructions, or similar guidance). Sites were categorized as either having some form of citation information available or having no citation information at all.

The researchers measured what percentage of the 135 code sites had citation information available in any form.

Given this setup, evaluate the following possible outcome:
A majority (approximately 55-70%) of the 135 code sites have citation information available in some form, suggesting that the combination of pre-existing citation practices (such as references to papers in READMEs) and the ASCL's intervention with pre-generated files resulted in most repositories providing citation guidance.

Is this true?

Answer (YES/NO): NO